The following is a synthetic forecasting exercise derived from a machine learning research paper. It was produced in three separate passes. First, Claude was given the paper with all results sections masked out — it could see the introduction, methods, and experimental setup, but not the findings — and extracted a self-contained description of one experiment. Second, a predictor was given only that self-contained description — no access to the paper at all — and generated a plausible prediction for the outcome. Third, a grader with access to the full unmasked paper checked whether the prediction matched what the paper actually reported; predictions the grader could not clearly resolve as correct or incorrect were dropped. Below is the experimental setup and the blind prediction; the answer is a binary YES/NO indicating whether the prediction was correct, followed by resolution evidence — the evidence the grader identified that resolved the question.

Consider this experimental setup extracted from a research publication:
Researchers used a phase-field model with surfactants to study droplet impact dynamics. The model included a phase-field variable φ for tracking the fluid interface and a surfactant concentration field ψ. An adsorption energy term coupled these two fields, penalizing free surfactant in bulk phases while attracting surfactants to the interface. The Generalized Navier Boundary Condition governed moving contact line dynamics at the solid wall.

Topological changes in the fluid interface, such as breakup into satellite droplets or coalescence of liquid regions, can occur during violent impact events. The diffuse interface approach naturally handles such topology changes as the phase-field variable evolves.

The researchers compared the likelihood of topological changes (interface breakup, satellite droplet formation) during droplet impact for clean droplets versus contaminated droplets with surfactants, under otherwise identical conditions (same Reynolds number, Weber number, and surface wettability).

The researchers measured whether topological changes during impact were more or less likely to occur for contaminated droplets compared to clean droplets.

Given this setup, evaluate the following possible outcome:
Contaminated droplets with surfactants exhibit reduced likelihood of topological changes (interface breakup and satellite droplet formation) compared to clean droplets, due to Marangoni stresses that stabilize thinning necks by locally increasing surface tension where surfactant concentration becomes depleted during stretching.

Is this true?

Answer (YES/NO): NO